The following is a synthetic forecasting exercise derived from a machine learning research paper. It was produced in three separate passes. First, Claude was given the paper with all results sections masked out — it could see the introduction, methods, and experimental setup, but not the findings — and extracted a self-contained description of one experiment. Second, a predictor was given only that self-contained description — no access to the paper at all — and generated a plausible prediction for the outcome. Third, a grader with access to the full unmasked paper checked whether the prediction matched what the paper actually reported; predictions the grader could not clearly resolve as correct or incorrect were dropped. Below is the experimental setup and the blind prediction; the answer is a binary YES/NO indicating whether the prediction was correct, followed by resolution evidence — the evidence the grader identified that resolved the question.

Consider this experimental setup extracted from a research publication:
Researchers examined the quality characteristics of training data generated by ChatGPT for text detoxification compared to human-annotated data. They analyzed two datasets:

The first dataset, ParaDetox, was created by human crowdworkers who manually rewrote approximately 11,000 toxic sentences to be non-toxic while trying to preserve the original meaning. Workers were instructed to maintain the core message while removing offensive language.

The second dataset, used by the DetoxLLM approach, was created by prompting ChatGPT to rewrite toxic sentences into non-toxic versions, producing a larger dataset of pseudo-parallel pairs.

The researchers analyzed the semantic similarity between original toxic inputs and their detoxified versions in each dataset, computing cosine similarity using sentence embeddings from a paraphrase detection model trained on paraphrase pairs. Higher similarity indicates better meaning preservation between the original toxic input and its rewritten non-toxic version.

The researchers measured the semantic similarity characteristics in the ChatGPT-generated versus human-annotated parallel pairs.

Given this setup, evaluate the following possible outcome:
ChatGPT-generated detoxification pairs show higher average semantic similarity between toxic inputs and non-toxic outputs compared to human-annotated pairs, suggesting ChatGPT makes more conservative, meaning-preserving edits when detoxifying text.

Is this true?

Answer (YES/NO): NO